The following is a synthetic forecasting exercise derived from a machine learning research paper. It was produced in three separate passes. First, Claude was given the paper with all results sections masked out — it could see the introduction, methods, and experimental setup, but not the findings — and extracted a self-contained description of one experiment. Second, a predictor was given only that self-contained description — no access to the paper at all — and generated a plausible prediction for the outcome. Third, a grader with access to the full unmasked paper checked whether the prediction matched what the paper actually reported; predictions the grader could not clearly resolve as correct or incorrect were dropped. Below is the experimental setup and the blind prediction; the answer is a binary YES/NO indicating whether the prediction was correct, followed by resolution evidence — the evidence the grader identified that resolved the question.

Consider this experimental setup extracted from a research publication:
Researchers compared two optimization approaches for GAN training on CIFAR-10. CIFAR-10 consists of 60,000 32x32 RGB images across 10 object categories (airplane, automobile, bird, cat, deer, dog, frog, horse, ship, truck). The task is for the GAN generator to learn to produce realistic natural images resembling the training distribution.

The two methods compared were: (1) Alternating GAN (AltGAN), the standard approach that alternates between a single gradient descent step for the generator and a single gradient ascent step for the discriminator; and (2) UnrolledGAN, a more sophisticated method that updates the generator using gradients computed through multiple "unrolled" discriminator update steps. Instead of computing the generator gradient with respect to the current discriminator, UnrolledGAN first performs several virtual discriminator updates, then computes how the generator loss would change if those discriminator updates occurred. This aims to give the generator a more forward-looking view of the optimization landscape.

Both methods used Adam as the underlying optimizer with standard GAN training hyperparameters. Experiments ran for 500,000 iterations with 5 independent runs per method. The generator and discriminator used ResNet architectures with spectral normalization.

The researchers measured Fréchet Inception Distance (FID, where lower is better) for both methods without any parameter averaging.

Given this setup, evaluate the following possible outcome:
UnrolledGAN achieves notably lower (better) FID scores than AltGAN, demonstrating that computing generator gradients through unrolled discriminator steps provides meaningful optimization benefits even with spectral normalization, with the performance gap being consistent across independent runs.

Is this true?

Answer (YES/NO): NO